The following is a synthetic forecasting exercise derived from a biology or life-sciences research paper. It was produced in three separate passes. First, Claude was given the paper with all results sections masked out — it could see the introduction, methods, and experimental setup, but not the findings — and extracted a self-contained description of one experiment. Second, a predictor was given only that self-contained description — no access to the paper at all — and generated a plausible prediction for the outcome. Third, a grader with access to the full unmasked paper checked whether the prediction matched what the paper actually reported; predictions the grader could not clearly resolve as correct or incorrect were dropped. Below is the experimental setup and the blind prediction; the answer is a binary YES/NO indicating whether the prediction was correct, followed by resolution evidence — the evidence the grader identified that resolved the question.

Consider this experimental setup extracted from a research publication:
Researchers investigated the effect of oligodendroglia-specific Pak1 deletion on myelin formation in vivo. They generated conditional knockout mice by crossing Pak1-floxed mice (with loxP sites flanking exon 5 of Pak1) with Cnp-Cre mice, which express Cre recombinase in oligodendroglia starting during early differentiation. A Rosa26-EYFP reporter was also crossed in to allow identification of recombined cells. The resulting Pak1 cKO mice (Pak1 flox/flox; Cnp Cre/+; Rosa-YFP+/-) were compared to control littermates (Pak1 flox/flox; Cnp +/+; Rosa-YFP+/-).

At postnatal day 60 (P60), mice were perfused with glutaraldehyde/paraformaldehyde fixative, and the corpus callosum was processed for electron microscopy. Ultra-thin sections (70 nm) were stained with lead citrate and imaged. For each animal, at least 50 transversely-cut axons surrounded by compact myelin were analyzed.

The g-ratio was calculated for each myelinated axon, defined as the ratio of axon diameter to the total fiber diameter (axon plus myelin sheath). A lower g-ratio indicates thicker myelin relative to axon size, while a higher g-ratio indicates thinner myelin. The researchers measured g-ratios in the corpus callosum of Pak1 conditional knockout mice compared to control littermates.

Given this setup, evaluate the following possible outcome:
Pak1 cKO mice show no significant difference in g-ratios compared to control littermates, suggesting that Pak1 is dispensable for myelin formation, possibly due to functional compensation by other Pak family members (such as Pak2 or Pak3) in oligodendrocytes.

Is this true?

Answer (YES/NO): NO